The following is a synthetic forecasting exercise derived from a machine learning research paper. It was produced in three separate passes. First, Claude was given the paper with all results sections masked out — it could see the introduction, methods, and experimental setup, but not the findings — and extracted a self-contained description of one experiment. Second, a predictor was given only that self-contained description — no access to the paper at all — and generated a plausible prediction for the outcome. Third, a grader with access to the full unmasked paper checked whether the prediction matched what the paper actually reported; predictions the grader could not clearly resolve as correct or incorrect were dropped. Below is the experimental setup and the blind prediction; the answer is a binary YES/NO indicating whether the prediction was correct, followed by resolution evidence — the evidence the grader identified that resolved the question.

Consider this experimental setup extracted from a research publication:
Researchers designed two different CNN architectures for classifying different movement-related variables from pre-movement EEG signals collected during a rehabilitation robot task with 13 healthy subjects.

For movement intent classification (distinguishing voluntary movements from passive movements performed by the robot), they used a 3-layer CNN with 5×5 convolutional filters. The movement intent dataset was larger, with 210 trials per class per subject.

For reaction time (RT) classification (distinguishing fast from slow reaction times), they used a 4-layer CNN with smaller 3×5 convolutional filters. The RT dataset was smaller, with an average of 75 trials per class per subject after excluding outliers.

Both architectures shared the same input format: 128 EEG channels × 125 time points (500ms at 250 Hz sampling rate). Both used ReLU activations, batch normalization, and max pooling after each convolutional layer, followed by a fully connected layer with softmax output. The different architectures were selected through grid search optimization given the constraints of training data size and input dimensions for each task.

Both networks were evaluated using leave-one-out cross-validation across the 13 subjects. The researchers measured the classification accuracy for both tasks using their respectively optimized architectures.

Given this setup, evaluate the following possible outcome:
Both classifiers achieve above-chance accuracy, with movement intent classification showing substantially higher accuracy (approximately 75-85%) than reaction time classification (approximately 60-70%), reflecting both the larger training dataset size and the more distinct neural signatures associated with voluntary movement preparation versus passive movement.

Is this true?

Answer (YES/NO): NO